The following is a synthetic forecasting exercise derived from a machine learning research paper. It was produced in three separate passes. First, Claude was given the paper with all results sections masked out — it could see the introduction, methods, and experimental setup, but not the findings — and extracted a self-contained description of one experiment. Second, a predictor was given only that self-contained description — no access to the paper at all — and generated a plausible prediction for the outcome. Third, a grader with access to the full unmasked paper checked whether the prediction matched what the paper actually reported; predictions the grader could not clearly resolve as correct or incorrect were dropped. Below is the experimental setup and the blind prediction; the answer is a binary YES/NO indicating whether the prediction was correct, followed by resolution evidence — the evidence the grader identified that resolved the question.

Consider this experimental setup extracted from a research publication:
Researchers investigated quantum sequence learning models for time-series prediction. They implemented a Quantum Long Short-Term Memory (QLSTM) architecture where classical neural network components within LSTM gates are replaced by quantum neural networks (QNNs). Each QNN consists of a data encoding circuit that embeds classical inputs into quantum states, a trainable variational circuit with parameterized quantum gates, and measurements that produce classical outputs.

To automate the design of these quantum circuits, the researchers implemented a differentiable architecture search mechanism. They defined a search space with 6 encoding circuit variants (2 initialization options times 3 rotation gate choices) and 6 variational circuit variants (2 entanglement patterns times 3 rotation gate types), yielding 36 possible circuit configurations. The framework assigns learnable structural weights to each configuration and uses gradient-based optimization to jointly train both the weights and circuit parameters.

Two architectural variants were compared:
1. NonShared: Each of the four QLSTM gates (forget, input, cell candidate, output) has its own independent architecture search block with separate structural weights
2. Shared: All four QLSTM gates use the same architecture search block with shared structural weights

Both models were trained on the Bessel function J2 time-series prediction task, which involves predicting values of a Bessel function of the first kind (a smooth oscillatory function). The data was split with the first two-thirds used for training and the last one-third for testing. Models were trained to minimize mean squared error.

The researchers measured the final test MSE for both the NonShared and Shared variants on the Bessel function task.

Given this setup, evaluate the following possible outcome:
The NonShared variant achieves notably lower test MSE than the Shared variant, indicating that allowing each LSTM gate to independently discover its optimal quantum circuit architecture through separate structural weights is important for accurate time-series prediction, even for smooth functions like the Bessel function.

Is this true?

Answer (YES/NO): NO